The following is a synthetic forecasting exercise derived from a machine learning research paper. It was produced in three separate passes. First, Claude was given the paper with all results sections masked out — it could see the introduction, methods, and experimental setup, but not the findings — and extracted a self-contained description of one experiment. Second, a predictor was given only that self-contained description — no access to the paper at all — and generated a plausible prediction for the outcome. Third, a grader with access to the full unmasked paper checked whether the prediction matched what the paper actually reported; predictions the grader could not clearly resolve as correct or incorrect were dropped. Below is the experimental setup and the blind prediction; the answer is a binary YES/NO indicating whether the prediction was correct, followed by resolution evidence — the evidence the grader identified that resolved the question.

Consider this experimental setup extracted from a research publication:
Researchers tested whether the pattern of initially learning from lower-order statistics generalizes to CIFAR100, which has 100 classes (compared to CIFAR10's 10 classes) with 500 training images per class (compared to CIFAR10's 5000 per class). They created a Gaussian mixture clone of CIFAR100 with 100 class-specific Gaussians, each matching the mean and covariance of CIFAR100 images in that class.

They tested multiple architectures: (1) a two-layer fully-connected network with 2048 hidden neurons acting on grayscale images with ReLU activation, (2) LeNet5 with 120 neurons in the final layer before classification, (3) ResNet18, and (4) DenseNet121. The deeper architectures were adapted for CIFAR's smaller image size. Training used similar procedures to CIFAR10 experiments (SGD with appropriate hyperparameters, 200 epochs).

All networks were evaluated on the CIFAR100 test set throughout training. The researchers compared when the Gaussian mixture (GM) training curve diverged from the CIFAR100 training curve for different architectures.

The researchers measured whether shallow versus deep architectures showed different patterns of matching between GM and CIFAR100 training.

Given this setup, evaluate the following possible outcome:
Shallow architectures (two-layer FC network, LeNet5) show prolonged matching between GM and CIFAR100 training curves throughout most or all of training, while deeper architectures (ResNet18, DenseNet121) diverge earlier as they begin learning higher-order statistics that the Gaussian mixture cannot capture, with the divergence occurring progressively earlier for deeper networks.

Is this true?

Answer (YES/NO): NO